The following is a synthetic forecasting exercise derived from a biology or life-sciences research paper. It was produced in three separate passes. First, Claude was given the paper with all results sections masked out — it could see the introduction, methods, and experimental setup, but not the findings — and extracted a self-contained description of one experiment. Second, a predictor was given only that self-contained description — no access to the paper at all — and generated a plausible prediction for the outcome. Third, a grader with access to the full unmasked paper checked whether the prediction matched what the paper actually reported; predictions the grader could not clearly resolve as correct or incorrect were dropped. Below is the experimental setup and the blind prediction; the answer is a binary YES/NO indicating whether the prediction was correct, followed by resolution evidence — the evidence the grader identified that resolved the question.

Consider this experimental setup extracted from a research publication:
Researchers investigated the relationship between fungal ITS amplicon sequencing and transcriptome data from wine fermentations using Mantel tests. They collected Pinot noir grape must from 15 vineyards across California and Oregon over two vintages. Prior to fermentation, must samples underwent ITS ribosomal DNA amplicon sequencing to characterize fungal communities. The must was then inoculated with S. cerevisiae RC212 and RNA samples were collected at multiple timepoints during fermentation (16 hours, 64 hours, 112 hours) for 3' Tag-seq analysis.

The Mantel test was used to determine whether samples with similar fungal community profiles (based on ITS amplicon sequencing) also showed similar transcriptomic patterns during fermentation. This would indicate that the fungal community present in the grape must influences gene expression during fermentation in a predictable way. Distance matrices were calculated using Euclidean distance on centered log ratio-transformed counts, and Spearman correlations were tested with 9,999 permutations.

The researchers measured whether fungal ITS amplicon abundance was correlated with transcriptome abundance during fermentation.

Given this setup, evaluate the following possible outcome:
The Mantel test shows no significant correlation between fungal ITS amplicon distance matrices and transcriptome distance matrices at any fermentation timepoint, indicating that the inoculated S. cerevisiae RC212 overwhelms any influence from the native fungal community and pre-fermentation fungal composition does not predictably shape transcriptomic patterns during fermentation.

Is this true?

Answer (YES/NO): YES